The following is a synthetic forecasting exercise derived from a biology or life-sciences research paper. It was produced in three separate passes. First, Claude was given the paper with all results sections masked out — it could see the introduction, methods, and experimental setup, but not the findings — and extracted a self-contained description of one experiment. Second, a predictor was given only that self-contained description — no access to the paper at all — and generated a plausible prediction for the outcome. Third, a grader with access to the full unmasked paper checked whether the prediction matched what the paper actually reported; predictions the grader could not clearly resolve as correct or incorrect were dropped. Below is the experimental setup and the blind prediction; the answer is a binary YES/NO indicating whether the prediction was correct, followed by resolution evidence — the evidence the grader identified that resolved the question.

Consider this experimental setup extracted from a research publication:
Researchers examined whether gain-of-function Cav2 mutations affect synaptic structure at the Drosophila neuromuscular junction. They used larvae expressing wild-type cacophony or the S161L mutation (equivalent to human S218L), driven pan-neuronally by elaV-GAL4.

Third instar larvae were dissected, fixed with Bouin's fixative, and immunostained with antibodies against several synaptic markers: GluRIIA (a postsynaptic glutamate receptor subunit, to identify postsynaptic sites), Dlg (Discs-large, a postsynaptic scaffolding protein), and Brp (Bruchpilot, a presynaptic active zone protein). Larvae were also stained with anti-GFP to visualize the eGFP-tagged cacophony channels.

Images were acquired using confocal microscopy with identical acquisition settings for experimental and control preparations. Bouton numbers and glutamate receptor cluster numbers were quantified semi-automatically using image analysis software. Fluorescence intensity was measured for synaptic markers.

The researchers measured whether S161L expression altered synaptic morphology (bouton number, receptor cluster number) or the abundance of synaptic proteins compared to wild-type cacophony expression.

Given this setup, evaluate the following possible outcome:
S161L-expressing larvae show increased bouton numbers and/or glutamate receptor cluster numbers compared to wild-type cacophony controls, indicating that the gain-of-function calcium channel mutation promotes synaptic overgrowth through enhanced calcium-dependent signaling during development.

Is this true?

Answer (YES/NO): NO